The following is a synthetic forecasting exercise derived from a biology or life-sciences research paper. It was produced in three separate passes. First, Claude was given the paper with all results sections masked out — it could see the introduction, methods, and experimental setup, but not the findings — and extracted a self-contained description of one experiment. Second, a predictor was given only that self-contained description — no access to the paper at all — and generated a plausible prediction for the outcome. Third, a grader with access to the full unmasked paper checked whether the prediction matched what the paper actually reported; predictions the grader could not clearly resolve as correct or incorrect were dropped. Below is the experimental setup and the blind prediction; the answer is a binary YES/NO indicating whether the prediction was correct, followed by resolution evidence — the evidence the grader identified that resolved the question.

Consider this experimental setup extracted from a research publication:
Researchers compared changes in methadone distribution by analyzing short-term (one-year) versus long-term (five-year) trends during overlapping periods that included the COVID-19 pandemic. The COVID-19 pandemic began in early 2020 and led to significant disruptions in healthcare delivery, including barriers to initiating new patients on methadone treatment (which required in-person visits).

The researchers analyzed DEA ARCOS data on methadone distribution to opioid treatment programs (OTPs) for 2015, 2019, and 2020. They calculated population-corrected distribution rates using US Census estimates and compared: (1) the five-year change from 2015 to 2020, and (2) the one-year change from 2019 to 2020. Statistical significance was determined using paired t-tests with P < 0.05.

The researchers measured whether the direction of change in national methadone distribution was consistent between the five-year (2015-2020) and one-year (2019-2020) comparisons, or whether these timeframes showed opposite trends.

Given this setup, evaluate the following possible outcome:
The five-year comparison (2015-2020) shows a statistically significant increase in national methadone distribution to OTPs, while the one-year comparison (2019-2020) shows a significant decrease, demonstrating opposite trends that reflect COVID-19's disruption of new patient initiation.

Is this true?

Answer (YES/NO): NO